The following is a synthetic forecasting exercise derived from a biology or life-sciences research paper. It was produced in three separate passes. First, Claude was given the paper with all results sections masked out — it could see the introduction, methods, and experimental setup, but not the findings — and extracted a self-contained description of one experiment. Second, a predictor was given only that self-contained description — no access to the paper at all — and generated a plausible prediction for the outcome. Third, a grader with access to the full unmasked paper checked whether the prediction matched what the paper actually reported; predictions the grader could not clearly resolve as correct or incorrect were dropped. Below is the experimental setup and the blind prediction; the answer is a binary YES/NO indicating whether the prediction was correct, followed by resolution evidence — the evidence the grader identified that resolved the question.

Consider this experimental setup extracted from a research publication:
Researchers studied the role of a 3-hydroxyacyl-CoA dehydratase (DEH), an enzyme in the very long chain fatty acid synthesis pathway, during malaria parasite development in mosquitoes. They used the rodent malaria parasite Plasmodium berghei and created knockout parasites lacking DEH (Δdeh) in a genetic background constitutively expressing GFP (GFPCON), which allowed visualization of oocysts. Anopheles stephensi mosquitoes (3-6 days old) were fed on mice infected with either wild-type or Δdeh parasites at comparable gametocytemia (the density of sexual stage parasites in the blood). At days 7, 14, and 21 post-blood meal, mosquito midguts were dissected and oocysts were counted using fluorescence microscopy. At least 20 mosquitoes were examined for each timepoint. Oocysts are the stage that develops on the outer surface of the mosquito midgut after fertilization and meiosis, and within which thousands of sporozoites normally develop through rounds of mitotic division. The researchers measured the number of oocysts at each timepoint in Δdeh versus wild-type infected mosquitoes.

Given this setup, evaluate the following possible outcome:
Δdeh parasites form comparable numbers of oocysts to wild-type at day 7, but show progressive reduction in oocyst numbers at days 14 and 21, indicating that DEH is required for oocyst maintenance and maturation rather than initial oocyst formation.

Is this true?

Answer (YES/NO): NO